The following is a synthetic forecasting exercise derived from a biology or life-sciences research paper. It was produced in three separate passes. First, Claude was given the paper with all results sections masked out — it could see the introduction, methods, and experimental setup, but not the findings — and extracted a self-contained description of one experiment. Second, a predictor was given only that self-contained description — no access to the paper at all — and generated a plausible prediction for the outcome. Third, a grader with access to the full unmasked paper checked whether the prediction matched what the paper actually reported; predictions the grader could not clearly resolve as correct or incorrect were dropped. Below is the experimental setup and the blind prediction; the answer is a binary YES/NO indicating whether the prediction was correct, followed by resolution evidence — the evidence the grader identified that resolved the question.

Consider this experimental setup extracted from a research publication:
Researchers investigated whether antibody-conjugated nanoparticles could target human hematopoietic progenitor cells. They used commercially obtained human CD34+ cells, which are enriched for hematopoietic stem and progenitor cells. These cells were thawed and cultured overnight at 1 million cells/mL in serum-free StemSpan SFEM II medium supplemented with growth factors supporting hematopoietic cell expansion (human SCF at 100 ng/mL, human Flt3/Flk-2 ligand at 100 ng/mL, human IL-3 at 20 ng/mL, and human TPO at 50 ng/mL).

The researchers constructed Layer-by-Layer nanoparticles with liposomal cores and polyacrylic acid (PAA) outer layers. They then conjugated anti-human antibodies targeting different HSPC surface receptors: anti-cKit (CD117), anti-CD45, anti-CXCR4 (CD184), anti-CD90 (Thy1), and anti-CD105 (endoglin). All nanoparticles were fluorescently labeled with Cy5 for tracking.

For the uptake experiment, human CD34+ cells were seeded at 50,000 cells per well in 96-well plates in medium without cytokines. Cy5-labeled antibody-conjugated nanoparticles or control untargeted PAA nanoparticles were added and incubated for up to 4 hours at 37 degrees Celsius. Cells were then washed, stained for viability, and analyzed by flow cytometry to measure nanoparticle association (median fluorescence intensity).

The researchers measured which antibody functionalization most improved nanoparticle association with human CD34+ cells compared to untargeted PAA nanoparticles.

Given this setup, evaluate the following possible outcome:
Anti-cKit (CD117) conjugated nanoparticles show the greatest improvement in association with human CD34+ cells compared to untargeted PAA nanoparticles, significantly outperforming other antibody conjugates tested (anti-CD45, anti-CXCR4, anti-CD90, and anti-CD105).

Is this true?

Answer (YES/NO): NO